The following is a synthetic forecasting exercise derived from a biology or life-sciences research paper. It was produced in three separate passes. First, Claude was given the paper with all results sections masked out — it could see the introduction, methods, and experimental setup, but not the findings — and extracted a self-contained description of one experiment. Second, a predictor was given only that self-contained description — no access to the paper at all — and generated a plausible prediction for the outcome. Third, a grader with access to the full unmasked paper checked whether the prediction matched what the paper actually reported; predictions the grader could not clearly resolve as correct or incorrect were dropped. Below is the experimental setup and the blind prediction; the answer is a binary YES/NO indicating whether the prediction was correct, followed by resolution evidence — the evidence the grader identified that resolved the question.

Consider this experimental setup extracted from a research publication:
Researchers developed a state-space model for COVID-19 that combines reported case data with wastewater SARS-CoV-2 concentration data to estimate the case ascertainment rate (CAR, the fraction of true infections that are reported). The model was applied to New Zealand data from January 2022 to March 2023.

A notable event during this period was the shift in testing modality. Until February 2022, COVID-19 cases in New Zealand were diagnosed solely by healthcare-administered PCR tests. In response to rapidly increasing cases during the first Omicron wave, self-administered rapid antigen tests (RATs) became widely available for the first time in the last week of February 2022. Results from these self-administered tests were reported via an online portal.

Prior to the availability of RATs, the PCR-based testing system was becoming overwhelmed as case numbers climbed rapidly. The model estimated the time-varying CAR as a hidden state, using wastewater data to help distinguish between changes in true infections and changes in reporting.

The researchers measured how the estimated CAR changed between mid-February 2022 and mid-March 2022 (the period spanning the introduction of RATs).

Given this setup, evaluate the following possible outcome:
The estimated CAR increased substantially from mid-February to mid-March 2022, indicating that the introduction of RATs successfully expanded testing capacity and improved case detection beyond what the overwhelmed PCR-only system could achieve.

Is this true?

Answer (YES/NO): YES